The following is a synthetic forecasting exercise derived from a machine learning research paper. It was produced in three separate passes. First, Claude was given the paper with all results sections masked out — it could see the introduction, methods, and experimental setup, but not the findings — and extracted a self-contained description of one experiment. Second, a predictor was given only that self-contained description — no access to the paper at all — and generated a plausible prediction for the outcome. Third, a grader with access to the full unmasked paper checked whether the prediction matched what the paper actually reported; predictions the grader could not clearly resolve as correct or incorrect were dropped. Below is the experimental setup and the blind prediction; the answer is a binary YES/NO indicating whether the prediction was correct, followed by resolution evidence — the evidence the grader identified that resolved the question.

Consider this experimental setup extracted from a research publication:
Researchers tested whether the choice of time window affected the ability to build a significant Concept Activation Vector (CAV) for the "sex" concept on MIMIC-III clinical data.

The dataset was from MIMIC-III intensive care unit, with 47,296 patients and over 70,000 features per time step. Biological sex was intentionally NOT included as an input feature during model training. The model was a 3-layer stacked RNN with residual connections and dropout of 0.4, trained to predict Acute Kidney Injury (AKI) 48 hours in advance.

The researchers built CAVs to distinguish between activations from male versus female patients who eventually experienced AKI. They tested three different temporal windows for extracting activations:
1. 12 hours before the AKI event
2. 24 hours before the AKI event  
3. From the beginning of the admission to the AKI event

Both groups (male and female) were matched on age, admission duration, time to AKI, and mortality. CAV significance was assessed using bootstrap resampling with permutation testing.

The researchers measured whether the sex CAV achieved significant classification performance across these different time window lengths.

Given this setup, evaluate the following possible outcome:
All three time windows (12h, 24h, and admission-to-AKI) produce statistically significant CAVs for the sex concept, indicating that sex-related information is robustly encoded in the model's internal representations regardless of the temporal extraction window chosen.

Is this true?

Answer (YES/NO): NO